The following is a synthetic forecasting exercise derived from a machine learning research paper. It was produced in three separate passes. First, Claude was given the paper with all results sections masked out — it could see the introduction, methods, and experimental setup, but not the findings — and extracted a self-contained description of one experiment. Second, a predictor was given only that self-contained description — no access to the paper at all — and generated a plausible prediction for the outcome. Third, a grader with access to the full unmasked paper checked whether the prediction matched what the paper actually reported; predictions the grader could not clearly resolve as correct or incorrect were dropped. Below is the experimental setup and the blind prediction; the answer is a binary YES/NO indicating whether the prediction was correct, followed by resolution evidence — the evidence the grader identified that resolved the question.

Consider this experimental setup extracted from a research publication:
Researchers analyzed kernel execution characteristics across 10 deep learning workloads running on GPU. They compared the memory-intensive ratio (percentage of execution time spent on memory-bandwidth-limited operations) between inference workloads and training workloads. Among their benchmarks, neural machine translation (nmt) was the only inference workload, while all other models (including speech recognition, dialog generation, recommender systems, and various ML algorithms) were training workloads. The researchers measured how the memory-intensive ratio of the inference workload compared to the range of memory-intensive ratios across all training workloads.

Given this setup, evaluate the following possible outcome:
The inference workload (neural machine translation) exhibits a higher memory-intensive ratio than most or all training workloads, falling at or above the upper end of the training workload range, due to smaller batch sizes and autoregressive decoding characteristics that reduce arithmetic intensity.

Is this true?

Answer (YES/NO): NO